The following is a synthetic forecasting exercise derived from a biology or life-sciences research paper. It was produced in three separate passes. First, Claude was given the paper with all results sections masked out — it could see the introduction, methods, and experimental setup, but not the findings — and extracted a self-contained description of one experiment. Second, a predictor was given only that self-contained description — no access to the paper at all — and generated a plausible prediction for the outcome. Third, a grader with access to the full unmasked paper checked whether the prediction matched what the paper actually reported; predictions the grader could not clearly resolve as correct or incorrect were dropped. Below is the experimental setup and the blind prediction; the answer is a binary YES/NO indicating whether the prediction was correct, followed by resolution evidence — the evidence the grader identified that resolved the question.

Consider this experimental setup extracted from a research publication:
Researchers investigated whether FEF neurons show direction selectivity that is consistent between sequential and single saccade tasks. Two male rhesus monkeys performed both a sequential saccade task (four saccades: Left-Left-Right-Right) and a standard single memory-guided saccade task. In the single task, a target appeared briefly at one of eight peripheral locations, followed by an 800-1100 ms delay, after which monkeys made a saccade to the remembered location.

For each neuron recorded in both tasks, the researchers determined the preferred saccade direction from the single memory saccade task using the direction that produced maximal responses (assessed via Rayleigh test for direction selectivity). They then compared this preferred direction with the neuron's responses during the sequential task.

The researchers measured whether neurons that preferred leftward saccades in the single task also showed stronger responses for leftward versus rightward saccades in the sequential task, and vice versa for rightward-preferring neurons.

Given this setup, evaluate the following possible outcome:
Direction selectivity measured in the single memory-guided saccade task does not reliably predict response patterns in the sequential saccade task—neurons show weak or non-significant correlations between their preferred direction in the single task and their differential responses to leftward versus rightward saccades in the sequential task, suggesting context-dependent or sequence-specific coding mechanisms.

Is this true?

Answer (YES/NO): YES